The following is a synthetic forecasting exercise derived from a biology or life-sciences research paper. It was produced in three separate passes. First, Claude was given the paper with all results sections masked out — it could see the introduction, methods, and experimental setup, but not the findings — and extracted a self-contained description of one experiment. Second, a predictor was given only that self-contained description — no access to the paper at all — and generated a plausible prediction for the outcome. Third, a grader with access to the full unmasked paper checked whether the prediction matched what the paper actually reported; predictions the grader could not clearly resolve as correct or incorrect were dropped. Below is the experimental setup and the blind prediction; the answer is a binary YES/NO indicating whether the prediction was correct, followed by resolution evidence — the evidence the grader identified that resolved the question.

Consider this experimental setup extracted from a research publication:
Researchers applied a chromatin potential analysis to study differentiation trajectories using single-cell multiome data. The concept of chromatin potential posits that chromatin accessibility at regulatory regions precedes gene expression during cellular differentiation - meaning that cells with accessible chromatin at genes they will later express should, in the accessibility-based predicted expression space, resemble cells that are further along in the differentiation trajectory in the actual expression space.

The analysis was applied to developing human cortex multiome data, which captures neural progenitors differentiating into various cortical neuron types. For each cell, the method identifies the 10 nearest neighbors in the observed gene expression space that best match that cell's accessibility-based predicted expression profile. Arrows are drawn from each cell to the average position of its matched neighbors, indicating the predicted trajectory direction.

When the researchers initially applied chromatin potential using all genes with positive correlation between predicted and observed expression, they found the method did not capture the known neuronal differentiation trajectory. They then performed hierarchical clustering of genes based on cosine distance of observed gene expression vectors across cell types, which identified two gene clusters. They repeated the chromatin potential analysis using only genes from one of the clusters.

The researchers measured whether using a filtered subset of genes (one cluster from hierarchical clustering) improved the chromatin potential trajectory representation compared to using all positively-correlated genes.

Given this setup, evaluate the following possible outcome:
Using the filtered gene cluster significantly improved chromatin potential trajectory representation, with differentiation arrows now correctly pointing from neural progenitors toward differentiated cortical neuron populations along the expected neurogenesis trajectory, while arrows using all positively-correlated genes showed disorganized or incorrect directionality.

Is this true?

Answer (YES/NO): YES